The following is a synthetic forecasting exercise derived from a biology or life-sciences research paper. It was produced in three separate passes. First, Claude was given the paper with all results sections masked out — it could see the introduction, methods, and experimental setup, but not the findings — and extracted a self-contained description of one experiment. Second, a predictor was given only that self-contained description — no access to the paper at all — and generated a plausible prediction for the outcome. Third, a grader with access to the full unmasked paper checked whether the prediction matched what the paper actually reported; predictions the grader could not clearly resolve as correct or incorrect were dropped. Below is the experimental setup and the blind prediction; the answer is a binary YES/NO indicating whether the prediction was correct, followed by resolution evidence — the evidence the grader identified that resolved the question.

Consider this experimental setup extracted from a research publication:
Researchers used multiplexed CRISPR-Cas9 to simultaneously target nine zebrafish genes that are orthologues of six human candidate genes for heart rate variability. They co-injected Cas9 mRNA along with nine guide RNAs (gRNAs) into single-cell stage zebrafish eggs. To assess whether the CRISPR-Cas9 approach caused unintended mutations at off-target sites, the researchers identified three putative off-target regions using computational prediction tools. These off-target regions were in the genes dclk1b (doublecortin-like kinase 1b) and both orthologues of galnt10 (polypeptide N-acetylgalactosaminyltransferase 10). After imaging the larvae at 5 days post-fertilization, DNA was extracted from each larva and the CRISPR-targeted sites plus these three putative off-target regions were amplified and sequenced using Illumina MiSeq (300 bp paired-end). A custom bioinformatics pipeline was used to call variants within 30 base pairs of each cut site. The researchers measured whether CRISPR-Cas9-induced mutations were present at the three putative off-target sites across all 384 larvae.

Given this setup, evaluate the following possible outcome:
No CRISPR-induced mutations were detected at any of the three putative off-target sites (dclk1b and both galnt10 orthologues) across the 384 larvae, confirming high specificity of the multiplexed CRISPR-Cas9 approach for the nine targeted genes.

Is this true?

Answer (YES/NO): YES